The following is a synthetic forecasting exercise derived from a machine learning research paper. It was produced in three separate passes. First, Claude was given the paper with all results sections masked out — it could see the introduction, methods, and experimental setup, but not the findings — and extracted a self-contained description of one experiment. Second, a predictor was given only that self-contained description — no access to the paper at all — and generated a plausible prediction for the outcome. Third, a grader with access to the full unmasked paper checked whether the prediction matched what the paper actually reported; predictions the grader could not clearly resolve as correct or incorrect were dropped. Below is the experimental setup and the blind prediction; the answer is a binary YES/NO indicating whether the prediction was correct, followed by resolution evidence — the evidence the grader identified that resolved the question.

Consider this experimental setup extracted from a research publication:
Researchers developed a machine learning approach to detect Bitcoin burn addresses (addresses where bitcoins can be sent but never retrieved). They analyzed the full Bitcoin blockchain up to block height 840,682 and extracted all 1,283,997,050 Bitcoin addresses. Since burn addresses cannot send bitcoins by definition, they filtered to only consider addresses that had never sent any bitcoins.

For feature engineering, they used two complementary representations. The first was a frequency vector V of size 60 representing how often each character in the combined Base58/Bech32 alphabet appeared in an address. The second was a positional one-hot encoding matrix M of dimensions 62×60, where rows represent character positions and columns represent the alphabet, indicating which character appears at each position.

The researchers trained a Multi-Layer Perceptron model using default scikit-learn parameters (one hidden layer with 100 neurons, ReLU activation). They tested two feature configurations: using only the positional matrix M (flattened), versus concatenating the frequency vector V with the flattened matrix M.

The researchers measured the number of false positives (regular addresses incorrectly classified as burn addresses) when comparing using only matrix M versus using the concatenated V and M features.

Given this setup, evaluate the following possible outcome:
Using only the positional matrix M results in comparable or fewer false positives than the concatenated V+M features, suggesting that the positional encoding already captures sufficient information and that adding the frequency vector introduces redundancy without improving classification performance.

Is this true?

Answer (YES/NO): NO